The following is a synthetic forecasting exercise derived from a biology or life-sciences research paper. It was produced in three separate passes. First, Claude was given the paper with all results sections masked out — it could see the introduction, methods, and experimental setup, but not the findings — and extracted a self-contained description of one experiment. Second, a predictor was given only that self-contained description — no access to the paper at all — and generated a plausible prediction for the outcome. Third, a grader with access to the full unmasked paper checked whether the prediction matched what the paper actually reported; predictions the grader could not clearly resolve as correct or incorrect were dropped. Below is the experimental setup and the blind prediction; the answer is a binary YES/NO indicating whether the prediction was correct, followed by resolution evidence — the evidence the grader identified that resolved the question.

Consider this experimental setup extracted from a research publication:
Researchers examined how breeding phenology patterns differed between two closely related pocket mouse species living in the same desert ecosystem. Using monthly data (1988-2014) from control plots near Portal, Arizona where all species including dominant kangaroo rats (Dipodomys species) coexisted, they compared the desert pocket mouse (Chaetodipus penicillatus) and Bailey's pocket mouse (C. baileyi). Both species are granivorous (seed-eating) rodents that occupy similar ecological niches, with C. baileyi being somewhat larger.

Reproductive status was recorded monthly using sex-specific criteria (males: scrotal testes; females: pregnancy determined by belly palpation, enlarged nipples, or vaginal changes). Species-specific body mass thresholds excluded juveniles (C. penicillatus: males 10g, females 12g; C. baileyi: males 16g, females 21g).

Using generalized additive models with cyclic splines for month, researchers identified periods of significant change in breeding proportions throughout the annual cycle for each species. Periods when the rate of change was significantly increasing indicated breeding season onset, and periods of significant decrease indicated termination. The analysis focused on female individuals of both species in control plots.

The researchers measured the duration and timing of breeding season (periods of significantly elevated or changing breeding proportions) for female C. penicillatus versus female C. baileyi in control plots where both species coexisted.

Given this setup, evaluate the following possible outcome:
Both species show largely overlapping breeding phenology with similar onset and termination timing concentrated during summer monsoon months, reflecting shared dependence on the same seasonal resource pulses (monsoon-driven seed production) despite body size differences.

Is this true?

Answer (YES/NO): NO